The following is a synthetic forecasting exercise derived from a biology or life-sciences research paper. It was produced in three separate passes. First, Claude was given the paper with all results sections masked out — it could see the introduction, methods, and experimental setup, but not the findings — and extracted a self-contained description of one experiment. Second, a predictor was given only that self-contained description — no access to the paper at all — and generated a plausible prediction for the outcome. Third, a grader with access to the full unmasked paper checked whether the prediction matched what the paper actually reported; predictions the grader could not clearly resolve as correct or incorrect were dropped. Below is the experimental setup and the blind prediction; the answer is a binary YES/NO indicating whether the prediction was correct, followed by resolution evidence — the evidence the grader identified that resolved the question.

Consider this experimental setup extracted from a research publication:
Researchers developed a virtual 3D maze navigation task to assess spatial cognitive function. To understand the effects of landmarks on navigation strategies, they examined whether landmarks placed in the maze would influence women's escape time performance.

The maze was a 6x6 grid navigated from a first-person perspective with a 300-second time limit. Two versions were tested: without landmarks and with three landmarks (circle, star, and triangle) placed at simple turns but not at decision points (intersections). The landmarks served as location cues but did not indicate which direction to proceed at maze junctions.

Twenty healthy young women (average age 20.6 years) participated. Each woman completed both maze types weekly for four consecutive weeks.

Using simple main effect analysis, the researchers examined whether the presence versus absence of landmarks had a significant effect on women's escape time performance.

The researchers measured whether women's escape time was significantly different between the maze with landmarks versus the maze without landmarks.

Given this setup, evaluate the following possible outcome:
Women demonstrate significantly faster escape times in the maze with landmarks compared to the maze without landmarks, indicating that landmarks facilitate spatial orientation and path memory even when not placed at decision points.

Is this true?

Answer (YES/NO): YES